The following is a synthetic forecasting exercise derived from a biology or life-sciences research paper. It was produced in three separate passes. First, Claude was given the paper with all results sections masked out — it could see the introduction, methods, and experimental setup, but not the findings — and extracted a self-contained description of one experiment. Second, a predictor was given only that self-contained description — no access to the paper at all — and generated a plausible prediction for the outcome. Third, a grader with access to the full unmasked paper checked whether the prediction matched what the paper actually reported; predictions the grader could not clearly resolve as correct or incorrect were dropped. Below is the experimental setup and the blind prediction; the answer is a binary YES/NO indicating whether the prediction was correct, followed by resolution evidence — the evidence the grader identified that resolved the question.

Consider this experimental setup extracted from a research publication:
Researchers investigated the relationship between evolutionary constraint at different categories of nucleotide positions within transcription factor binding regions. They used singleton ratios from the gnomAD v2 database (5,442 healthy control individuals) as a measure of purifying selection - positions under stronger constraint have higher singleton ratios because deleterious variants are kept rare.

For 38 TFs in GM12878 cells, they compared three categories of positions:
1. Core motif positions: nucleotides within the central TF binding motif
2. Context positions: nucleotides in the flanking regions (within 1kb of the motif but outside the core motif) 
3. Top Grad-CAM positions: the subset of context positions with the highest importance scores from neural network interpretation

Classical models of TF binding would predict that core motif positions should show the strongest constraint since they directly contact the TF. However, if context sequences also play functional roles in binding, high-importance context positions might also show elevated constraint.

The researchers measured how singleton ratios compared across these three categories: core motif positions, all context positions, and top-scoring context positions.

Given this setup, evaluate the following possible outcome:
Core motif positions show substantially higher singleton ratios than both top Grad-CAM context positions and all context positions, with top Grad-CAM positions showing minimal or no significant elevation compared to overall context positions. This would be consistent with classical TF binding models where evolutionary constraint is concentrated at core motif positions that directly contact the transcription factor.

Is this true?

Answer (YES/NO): NO